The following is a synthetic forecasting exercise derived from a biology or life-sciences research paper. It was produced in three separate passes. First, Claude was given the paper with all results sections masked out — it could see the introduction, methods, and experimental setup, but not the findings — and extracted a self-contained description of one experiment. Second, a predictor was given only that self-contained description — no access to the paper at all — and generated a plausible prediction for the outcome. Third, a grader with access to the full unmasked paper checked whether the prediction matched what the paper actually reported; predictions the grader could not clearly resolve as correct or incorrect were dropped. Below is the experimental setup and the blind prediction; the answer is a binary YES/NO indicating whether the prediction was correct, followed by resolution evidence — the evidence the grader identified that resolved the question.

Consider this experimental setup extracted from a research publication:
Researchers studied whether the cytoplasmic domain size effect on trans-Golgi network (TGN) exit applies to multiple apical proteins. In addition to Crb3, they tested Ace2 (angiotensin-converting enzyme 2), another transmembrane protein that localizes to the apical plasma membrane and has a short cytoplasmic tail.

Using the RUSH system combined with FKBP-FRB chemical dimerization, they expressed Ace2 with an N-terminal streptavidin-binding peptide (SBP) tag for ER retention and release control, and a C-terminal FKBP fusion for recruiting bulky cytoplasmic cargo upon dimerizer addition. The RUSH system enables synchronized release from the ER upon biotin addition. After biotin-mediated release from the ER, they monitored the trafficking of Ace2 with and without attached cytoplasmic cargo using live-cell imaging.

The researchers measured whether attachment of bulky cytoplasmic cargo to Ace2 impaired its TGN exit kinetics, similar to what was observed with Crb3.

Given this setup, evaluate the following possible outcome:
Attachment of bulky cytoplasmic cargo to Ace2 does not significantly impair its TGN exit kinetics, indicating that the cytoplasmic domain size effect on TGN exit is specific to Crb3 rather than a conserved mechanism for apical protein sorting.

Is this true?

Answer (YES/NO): NO